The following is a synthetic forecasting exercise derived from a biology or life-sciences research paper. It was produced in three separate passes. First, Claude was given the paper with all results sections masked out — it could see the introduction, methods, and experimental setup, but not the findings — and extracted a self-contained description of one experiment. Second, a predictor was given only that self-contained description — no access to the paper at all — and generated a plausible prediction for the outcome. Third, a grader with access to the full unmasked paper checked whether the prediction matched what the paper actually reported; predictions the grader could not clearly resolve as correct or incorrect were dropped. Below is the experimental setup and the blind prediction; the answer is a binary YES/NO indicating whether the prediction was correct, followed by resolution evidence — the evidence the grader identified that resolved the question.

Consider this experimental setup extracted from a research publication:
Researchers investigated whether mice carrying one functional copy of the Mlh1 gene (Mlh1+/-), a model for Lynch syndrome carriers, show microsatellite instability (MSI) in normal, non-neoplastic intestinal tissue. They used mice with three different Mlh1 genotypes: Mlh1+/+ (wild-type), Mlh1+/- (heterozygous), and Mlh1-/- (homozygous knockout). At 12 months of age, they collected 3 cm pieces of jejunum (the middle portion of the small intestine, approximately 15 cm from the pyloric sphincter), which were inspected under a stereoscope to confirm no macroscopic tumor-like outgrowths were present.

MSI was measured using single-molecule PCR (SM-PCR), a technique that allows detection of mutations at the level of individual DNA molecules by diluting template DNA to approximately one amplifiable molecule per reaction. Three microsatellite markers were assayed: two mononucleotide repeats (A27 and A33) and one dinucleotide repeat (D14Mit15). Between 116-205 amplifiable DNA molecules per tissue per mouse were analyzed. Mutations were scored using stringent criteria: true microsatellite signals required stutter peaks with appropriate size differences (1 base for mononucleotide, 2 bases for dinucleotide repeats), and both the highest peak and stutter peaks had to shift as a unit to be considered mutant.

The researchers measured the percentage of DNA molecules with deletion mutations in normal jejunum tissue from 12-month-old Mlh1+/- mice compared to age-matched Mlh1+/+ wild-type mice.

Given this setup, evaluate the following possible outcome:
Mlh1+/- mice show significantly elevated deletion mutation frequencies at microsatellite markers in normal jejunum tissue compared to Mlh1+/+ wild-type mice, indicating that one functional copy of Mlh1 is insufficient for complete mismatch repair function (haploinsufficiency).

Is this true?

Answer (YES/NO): YES